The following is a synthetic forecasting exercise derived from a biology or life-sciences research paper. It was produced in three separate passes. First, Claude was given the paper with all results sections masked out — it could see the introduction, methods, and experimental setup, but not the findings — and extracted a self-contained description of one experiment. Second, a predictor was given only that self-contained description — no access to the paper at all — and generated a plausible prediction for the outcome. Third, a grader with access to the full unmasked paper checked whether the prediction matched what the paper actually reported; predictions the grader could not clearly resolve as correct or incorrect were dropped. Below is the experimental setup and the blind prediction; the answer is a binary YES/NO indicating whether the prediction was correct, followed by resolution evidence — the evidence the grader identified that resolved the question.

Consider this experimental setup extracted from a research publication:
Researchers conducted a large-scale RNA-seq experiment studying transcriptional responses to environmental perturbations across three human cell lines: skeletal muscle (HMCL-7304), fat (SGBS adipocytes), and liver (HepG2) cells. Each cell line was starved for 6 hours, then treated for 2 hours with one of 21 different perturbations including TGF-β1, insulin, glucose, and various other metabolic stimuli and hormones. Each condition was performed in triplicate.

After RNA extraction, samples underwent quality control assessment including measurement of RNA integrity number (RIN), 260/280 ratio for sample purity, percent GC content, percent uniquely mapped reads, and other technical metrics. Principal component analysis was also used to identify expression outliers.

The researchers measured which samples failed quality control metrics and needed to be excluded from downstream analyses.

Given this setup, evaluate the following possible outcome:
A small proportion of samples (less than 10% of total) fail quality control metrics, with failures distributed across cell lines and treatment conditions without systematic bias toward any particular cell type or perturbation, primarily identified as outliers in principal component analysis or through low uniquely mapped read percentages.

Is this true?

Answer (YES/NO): NO